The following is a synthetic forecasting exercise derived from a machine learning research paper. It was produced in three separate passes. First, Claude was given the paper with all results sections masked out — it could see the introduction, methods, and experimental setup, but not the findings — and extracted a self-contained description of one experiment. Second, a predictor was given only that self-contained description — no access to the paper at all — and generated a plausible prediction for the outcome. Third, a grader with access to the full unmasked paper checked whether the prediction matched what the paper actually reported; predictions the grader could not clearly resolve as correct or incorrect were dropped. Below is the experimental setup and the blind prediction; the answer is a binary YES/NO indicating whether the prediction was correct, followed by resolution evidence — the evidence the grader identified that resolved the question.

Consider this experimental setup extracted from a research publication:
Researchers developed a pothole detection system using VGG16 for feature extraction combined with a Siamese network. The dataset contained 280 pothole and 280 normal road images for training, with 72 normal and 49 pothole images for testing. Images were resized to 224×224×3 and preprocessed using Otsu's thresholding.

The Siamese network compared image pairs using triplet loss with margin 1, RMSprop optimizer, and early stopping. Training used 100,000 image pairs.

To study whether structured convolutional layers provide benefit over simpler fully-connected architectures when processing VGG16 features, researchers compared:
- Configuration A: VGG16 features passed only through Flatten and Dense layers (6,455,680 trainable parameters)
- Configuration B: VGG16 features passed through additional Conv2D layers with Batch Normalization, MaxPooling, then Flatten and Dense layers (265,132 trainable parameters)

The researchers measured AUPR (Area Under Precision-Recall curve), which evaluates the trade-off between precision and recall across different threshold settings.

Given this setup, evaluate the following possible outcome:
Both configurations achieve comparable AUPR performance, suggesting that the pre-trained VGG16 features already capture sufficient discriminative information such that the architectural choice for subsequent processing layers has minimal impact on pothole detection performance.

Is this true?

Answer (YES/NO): NO